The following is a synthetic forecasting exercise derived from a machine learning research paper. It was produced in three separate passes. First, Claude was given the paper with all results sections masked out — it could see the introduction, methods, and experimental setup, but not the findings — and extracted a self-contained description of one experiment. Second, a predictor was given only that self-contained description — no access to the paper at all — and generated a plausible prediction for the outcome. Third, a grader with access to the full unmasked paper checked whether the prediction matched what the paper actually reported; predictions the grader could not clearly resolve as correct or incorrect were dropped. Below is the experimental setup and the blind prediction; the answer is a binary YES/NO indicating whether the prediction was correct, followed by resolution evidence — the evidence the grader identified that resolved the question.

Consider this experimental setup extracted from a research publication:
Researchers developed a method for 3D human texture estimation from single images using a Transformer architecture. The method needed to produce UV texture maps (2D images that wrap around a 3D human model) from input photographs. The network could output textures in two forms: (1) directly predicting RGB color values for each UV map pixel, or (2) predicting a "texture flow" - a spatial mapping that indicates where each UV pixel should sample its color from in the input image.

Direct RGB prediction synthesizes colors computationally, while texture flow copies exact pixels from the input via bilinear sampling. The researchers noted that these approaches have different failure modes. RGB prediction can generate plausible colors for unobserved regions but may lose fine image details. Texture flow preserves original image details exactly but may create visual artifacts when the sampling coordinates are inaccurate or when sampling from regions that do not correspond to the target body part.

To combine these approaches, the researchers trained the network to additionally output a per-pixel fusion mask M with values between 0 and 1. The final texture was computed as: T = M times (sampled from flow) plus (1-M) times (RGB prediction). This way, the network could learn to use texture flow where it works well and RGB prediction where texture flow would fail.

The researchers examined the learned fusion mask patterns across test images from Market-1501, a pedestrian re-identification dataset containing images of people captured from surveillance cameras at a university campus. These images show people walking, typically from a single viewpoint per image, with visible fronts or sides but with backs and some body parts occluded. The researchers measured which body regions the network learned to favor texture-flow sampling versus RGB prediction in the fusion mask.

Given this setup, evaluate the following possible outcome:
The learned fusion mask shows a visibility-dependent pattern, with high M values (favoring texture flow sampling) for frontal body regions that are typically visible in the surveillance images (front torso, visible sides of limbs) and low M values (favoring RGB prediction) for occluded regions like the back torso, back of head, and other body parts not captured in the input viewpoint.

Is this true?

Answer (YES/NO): NO